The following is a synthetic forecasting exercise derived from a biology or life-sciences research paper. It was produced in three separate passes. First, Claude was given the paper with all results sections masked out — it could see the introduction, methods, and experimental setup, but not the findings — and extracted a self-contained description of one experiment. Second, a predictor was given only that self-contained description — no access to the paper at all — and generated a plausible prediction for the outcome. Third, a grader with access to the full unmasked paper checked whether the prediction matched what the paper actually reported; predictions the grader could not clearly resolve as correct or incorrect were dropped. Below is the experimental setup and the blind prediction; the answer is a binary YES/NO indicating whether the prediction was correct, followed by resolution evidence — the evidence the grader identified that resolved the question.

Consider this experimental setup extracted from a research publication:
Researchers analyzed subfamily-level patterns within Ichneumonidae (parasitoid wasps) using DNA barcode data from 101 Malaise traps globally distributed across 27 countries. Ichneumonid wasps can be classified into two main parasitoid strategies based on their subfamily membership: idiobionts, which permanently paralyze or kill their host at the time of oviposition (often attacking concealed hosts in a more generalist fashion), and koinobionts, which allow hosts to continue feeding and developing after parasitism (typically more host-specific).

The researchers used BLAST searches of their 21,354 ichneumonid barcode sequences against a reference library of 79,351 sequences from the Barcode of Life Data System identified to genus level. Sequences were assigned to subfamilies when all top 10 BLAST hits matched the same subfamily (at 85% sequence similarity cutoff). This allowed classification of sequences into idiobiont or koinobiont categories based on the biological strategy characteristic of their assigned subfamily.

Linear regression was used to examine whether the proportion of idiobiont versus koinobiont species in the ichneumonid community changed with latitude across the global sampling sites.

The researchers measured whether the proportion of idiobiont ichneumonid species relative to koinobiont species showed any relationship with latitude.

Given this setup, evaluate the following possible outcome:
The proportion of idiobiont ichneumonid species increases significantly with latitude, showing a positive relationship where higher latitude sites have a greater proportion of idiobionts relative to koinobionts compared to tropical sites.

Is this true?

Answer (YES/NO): NO